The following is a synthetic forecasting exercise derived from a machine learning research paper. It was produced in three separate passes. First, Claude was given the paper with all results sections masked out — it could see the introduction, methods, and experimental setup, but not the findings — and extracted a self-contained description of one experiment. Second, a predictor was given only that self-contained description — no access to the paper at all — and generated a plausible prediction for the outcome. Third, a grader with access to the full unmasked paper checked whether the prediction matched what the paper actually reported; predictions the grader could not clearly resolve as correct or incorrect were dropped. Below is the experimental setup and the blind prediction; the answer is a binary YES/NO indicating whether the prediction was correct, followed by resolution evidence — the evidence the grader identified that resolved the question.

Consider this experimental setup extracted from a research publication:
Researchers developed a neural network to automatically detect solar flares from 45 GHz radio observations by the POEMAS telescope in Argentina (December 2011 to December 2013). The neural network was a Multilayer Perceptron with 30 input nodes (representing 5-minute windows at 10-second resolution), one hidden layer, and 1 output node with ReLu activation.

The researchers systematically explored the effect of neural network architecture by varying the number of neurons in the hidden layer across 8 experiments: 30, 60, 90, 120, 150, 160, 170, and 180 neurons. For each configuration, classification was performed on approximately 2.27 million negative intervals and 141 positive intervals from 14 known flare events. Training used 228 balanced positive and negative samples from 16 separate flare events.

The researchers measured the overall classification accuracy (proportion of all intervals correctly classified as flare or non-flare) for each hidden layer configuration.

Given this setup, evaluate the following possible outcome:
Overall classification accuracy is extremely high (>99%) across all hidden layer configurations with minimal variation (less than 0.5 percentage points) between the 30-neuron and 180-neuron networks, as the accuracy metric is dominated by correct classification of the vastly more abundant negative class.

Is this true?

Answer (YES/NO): NO